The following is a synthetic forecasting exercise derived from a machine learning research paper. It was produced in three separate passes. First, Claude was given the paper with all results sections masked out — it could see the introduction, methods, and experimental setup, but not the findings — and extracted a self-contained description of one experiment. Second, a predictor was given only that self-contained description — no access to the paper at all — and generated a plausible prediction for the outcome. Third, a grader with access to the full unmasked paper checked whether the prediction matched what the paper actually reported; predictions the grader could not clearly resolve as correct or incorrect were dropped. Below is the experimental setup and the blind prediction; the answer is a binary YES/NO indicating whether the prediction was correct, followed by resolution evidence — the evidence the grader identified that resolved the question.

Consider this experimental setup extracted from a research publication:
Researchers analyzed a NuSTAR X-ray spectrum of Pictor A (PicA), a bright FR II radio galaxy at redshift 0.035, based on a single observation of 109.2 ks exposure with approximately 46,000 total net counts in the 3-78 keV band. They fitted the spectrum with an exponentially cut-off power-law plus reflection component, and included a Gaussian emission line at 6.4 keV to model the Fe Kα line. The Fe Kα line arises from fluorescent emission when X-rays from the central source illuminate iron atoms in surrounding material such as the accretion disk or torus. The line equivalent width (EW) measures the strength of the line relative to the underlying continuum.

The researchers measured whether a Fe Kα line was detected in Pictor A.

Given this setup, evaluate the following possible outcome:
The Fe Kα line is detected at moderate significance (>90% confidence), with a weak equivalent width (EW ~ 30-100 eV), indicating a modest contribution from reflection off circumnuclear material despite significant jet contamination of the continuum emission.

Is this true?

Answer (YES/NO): YES